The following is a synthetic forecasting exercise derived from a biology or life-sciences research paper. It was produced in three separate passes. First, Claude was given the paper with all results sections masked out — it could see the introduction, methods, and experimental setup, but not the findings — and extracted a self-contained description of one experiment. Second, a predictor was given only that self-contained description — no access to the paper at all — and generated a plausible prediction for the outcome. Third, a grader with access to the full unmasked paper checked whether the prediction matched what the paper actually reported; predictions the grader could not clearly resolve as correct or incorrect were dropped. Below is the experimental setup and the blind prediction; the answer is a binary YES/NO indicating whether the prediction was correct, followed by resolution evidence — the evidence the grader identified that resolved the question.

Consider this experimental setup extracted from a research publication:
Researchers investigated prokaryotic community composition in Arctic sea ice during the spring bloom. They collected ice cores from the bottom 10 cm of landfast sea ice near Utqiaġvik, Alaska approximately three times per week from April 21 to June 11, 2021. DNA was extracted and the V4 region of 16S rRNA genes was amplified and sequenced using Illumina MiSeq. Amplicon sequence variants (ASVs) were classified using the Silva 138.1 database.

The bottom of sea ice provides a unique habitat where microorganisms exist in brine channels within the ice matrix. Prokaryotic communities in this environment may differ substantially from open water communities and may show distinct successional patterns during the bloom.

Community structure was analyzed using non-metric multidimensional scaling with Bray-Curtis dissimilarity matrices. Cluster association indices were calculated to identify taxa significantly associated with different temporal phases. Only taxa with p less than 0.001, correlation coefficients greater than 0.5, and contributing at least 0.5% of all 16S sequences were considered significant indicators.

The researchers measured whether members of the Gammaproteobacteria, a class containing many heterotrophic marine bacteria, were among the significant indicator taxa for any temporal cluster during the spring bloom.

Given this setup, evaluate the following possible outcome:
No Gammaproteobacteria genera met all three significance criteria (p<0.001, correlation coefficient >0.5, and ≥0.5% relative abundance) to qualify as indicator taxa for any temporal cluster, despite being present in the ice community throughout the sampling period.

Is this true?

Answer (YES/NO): NO